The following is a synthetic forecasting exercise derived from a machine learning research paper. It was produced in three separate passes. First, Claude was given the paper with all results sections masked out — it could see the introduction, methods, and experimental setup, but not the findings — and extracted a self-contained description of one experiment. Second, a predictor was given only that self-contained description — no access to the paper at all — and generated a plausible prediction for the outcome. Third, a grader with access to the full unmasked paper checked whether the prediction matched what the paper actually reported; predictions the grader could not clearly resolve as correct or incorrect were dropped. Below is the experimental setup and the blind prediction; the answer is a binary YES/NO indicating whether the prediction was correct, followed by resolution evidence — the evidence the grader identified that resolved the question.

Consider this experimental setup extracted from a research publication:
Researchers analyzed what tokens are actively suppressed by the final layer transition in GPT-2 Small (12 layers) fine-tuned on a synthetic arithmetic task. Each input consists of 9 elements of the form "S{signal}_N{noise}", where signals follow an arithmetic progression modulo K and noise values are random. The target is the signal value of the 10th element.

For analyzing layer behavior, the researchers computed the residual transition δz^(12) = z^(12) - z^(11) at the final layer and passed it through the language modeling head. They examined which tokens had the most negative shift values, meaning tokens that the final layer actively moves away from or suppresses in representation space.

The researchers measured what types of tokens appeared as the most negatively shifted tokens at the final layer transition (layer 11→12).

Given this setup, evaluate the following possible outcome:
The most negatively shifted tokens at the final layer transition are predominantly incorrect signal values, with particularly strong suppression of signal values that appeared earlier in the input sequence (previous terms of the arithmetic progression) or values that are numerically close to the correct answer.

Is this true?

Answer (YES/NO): NO